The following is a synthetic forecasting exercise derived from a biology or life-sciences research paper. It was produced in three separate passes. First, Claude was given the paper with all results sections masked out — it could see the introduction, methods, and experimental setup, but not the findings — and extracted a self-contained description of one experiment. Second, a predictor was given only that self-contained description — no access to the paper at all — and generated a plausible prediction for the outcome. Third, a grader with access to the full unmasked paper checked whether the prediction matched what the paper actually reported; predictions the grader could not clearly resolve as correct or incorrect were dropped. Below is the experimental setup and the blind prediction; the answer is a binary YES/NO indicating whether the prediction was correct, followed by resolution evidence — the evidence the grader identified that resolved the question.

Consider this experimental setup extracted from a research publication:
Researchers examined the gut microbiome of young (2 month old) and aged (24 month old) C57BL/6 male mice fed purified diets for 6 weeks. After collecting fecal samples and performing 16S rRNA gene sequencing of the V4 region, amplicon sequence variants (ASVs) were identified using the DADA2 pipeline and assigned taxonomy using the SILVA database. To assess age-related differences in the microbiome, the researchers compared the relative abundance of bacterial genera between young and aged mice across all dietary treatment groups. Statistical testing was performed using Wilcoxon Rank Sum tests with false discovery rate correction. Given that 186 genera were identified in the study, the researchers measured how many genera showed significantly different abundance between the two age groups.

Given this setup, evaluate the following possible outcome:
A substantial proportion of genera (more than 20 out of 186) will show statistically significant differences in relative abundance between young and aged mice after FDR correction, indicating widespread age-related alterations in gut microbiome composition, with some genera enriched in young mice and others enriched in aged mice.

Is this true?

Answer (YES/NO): YES